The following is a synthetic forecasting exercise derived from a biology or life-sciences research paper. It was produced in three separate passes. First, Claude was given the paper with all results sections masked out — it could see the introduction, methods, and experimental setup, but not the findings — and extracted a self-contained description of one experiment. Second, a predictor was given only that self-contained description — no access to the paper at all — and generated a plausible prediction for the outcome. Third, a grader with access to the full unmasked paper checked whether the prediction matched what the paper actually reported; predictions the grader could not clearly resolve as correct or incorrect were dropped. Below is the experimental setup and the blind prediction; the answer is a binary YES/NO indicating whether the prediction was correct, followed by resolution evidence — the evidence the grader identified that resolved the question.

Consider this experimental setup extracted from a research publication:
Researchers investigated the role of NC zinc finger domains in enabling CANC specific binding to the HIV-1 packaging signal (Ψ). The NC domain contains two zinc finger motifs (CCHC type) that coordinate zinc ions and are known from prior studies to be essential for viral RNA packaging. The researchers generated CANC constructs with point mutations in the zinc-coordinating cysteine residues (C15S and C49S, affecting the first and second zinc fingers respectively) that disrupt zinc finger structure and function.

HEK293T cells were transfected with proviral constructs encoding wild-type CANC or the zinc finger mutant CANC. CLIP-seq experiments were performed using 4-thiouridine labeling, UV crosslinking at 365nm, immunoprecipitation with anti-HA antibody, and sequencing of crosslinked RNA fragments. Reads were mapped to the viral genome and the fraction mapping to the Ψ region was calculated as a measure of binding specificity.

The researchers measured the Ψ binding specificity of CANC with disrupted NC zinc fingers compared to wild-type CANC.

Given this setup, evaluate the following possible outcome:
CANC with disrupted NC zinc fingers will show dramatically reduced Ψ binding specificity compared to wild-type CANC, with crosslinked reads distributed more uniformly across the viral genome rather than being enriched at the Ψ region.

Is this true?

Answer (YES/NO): YES